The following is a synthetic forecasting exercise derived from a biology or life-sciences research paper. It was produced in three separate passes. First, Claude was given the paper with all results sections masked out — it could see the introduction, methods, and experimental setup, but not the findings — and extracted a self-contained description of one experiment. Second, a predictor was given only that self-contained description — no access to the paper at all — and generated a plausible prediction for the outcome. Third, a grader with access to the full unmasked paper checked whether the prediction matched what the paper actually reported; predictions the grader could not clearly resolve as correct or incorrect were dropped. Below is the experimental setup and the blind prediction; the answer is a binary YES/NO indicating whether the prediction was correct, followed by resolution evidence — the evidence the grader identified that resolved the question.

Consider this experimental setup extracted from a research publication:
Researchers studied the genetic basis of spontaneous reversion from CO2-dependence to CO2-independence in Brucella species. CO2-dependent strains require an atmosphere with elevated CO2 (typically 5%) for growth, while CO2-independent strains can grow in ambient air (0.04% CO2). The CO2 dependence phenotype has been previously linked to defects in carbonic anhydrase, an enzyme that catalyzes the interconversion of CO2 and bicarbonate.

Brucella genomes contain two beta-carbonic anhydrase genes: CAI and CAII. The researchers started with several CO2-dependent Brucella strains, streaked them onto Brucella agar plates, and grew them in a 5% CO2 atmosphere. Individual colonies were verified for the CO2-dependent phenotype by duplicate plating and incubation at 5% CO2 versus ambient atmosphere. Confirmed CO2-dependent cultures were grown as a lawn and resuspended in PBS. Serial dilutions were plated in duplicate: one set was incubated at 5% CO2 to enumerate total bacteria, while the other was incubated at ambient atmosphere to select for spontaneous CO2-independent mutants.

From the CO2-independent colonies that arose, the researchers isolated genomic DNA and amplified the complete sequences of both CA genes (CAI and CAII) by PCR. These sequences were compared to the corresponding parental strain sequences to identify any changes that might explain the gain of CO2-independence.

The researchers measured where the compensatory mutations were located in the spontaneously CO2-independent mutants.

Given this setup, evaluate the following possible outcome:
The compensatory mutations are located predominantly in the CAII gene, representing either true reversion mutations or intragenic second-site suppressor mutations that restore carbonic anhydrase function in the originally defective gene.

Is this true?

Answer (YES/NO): YES